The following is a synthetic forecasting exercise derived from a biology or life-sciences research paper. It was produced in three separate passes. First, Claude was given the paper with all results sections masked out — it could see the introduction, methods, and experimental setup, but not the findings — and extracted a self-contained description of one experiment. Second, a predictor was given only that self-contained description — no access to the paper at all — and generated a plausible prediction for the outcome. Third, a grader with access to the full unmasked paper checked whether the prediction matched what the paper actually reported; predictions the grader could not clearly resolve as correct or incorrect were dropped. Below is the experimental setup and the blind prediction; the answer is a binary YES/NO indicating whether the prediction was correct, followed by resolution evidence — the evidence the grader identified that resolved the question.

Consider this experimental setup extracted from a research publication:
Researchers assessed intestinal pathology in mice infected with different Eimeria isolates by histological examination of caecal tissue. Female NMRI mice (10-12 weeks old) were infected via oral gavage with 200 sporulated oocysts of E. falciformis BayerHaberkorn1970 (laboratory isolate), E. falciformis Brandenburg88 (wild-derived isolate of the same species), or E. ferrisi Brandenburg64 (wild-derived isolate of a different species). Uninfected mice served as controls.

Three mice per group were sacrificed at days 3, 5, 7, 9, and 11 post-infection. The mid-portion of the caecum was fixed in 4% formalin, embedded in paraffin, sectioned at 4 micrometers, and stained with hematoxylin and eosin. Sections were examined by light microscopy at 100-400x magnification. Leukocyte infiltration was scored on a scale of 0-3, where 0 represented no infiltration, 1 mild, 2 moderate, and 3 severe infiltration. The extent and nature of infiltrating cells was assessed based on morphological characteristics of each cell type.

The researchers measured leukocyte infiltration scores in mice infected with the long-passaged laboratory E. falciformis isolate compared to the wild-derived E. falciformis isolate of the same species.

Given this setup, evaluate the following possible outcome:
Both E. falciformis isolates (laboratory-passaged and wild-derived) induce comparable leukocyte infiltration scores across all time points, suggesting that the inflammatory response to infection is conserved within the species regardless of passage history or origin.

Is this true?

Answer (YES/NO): NO